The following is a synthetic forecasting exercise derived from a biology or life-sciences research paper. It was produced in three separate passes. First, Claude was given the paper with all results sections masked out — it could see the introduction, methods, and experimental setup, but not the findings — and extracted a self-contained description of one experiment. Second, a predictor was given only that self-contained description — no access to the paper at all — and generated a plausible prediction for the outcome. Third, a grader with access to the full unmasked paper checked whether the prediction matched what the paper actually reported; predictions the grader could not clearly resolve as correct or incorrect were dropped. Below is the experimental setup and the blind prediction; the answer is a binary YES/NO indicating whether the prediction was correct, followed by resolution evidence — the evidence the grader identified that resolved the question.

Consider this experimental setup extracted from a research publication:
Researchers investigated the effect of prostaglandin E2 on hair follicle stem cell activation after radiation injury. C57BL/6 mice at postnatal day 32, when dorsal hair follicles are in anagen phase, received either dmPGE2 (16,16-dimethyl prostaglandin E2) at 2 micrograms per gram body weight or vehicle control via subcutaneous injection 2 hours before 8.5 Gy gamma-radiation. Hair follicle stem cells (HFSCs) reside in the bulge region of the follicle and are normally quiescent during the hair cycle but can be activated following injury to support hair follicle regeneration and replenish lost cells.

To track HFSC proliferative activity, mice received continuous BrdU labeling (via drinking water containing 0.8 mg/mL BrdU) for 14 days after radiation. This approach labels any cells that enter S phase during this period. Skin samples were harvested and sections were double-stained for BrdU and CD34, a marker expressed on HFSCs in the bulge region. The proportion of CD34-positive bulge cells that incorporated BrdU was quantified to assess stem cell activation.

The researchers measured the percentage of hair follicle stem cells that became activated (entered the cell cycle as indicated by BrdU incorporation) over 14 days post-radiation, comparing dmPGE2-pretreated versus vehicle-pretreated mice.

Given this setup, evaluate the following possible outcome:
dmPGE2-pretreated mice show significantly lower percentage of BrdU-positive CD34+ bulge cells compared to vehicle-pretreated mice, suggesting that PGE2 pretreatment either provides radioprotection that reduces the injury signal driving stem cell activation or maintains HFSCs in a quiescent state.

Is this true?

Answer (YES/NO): NO